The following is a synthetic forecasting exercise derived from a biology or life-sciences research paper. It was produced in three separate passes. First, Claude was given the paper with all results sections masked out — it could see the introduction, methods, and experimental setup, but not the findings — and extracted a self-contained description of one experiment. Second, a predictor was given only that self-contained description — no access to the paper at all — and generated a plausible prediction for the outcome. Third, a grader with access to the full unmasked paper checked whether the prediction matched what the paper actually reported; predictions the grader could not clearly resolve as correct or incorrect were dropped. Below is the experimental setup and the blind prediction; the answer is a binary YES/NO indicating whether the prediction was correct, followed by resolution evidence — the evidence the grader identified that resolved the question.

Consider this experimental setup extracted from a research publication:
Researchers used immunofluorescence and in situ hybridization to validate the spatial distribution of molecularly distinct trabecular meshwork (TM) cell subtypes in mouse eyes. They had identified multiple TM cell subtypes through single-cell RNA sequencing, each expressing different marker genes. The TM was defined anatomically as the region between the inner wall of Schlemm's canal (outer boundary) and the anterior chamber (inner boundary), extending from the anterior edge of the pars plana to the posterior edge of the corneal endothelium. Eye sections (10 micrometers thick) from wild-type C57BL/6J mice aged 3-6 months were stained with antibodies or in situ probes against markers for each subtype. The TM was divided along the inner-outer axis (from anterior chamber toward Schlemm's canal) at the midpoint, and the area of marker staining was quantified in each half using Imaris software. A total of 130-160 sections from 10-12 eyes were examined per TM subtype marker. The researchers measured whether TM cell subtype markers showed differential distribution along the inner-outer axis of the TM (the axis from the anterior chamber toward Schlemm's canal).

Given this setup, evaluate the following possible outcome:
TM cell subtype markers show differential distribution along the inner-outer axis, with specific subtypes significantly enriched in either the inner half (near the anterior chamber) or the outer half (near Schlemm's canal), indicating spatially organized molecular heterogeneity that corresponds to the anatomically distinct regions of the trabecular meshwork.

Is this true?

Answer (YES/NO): YES